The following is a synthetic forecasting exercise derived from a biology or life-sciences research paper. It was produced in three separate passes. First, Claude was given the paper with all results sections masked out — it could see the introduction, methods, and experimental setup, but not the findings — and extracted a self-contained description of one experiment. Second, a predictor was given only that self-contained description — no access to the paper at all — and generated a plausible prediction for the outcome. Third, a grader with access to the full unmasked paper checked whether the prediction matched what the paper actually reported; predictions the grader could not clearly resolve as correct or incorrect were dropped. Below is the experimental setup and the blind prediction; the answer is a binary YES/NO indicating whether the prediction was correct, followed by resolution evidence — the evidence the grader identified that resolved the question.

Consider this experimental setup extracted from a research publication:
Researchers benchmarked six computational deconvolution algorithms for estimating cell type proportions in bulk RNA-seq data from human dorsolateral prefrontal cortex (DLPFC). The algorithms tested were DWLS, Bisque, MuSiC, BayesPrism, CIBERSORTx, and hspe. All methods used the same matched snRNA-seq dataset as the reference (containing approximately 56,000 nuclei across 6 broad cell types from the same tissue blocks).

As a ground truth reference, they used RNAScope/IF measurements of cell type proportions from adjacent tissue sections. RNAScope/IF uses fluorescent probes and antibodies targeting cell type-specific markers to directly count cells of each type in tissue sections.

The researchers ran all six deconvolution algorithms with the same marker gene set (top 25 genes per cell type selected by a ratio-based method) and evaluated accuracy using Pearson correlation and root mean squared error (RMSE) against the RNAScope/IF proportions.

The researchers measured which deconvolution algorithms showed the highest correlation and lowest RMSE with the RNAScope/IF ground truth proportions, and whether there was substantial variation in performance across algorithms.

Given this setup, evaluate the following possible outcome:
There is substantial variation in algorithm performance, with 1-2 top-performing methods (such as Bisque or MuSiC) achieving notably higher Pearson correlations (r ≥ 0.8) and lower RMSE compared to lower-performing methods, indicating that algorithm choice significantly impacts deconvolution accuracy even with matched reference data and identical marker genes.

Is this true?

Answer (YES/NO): NO